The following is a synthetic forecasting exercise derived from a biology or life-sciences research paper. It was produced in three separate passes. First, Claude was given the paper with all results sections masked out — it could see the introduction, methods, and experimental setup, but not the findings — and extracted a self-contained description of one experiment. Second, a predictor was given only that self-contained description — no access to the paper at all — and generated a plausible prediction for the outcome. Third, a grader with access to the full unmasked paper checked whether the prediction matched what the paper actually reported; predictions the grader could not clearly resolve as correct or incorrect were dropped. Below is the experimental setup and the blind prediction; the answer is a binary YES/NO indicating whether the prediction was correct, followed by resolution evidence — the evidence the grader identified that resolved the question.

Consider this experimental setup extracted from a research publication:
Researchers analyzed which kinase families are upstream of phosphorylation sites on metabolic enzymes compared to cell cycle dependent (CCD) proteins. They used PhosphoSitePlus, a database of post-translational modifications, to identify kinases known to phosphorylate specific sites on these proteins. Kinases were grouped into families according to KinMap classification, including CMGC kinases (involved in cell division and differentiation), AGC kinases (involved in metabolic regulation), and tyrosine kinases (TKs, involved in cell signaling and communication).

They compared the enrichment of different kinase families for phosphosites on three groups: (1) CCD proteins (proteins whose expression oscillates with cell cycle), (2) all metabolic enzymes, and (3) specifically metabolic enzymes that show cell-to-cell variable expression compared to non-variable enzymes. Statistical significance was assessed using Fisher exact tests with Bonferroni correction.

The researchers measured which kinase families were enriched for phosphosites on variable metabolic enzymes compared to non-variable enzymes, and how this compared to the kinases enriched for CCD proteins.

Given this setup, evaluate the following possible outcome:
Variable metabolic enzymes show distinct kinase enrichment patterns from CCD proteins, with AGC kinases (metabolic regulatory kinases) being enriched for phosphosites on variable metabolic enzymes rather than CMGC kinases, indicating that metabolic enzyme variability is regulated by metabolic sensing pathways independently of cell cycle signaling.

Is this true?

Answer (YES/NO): NO